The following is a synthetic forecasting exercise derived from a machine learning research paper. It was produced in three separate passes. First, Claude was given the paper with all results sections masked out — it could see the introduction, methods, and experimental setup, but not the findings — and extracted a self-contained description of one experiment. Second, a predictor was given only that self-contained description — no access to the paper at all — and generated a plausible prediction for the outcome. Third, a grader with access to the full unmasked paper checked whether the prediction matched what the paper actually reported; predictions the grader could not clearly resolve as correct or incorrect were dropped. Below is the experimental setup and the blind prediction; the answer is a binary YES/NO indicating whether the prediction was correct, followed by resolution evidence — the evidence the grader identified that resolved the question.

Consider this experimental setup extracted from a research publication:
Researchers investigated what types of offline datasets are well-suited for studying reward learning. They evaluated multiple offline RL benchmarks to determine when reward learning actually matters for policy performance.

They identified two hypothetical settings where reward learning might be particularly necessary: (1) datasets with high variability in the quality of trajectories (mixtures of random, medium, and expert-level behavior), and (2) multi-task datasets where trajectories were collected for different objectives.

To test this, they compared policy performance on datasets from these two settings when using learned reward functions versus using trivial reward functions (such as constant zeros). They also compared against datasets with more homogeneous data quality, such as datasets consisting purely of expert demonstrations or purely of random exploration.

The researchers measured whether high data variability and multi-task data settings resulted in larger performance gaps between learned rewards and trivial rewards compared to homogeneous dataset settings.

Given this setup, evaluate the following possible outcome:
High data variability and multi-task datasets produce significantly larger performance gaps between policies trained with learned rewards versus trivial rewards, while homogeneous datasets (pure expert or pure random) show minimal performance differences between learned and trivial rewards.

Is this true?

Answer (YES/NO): NO